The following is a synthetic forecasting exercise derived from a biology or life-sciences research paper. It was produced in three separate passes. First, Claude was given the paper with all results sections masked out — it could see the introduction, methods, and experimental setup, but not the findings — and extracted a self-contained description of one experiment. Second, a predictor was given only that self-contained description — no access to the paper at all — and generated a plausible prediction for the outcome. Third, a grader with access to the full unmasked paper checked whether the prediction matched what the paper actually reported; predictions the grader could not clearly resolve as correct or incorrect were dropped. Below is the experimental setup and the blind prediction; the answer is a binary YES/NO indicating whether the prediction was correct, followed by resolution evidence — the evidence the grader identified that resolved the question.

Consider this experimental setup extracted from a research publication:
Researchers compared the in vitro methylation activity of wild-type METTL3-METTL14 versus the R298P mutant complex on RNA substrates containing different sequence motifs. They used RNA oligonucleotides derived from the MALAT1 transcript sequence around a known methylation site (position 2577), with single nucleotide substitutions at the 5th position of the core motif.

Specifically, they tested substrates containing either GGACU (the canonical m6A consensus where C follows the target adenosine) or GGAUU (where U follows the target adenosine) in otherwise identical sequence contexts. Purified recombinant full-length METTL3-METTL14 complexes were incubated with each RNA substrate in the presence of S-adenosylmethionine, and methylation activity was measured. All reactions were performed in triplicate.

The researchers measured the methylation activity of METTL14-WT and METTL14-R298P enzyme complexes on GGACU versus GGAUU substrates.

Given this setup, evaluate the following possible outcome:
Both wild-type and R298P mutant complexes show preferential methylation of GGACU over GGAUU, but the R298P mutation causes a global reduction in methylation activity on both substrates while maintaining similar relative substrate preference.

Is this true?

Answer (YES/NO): NO